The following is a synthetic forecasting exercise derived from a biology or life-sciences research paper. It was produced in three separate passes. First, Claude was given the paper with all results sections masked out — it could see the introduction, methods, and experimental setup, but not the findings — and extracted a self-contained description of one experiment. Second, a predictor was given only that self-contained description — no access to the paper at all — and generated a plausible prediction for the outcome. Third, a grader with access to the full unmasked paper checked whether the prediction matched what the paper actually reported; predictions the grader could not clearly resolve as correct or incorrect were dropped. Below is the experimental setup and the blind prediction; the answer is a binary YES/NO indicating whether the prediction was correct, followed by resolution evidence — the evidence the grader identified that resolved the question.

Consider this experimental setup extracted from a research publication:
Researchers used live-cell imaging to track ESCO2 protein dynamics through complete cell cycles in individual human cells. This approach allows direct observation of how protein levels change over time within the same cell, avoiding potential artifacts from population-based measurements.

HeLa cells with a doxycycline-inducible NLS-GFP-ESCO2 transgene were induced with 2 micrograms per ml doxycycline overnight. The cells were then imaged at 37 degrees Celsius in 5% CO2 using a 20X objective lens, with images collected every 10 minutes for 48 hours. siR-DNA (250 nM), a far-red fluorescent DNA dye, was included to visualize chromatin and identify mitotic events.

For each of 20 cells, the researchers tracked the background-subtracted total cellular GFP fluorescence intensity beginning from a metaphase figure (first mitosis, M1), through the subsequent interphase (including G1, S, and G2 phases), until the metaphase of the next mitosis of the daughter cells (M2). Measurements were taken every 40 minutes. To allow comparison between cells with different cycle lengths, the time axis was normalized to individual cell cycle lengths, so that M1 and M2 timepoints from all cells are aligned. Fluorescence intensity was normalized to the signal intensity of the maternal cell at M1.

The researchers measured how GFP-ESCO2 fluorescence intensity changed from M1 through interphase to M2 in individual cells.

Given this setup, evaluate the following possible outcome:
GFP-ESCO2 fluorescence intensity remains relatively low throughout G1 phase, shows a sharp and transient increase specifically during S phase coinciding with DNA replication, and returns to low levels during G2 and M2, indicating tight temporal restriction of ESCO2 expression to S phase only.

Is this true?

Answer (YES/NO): NO